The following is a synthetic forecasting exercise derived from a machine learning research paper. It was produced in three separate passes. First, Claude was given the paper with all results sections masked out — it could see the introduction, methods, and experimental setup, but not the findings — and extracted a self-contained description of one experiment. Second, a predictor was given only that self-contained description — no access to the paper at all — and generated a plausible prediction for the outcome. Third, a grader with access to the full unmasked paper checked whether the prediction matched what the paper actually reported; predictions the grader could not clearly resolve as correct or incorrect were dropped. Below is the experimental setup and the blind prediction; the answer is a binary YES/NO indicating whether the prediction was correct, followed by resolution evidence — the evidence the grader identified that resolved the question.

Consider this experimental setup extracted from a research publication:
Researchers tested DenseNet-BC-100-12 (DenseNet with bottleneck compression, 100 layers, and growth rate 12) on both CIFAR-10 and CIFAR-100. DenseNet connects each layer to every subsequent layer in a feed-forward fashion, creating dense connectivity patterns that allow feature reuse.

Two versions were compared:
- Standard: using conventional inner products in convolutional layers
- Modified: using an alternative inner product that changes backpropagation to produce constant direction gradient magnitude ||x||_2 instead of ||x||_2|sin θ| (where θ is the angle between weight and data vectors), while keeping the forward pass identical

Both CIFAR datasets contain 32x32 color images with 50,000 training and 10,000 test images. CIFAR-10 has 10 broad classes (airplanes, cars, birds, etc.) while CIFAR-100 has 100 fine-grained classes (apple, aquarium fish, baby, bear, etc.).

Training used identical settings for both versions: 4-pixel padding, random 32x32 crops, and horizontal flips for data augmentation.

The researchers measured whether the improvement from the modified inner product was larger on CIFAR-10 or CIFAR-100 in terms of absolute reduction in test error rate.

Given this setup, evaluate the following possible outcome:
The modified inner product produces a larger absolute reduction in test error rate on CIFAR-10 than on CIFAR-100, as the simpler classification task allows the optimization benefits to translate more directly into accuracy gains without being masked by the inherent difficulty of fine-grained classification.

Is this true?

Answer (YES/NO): NO